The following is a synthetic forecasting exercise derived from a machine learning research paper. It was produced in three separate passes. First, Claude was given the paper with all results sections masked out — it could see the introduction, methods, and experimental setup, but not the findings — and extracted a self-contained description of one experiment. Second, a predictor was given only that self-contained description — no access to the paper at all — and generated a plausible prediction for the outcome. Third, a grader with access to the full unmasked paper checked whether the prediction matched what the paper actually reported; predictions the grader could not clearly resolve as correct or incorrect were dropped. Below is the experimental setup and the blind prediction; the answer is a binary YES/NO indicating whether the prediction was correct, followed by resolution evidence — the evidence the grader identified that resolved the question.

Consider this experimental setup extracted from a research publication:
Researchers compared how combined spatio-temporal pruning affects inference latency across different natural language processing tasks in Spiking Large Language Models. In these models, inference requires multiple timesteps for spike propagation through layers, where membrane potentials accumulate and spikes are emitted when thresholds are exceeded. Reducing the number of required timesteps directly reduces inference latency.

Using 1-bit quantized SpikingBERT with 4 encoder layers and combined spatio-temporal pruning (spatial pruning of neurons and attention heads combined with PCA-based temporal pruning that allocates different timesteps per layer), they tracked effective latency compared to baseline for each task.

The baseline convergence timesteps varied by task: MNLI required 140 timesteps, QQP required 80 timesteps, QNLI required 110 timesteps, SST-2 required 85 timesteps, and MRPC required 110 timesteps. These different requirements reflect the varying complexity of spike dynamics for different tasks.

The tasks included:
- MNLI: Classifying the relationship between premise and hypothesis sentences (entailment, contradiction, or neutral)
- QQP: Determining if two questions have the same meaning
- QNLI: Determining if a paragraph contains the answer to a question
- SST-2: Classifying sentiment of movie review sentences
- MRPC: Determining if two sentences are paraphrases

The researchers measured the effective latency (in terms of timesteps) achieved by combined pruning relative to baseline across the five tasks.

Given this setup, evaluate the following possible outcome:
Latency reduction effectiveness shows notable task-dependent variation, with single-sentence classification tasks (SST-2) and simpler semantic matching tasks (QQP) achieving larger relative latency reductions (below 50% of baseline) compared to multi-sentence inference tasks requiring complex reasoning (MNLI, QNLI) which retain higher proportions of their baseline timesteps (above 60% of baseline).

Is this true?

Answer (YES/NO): NO